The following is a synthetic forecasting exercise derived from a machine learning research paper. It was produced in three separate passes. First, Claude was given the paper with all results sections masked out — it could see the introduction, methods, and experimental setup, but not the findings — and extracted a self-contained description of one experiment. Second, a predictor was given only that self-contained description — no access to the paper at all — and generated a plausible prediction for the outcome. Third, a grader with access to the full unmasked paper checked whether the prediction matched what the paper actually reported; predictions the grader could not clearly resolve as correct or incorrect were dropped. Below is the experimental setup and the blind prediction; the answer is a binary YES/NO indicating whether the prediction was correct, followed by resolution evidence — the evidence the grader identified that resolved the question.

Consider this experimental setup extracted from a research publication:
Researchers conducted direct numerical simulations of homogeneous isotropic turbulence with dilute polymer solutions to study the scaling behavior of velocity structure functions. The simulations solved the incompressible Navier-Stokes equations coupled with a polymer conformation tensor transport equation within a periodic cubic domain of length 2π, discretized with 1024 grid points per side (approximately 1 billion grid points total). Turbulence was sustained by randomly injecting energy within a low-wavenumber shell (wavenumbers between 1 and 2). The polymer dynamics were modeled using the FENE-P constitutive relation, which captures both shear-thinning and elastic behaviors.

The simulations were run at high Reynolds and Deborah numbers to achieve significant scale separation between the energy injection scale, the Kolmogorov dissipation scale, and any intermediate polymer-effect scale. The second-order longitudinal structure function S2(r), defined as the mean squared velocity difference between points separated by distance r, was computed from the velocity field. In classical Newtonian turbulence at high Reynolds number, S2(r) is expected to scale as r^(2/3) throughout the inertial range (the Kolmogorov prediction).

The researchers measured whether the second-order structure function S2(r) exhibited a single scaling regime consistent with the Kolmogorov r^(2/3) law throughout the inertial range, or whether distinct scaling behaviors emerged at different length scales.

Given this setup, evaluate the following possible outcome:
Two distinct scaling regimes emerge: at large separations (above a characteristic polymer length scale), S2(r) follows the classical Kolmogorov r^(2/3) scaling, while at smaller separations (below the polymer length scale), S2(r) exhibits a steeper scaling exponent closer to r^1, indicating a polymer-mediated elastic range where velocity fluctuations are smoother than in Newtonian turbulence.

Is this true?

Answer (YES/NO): NO